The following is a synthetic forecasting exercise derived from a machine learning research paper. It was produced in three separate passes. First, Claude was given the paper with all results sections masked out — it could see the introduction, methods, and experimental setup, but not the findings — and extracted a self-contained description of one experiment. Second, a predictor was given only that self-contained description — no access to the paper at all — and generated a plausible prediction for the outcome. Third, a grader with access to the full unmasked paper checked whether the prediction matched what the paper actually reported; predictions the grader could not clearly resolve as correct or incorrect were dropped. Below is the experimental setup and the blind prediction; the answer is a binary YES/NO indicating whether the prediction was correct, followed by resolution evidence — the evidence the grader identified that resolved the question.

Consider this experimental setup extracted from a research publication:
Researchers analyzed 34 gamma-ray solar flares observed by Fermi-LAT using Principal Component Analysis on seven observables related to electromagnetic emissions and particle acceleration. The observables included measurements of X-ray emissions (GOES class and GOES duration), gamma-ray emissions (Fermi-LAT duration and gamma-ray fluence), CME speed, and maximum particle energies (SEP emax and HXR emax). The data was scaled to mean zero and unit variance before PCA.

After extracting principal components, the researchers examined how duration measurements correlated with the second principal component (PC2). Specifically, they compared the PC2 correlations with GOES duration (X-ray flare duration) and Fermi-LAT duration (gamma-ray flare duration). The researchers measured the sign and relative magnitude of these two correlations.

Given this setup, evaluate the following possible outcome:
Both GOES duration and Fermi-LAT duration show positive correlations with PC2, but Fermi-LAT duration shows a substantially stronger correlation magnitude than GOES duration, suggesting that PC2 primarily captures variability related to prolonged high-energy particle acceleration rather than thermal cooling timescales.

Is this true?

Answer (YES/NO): NO